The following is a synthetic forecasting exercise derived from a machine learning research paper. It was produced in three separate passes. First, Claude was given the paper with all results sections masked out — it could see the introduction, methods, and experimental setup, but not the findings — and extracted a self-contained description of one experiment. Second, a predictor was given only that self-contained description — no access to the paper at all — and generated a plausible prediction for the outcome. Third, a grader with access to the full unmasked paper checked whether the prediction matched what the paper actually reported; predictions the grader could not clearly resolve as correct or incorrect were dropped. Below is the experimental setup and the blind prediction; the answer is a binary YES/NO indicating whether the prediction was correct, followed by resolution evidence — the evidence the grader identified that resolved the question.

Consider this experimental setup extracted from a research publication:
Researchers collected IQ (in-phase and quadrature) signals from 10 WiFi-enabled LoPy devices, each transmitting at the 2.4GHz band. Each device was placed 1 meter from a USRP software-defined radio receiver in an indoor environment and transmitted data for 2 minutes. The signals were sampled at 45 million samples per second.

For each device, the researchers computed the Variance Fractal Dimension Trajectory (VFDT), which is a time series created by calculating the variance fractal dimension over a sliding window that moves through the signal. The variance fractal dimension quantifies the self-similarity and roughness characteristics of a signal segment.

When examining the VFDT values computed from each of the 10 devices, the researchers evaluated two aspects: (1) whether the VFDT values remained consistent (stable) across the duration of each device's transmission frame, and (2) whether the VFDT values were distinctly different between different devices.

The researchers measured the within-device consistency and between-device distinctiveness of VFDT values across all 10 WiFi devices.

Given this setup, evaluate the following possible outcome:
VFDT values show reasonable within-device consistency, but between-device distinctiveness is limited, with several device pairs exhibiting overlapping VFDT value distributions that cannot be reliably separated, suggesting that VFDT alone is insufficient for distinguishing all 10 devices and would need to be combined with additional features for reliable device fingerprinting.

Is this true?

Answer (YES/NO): NO